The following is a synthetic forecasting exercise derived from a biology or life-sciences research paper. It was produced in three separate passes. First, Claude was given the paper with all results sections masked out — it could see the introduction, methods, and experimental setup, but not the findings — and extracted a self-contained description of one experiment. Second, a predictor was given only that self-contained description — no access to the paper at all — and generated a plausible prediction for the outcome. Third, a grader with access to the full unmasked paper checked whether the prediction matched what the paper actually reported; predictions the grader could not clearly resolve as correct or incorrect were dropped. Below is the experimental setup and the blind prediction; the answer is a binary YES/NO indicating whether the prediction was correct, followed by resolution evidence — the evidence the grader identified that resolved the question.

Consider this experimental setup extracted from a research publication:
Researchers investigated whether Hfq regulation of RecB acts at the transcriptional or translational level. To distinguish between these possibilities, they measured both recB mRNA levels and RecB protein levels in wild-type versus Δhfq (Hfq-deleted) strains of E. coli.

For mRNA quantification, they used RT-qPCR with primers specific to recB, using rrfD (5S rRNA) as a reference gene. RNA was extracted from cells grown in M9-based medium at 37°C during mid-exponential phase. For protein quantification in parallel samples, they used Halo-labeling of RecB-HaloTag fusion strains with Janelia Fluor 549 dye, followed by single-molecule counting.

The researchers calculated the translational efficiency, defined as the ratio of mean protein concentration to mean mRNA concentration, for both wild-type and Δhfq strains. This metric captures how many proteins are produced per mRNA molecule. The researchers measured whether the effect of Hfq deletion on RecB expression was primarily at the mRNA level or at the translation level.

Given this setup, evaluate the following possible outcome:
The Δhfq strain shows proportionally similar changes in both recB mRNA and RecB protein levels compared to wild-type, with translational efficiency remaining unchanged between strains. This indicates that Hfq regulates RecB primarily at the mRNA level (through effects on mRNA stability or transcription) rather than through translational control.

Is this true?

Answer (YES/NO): NO